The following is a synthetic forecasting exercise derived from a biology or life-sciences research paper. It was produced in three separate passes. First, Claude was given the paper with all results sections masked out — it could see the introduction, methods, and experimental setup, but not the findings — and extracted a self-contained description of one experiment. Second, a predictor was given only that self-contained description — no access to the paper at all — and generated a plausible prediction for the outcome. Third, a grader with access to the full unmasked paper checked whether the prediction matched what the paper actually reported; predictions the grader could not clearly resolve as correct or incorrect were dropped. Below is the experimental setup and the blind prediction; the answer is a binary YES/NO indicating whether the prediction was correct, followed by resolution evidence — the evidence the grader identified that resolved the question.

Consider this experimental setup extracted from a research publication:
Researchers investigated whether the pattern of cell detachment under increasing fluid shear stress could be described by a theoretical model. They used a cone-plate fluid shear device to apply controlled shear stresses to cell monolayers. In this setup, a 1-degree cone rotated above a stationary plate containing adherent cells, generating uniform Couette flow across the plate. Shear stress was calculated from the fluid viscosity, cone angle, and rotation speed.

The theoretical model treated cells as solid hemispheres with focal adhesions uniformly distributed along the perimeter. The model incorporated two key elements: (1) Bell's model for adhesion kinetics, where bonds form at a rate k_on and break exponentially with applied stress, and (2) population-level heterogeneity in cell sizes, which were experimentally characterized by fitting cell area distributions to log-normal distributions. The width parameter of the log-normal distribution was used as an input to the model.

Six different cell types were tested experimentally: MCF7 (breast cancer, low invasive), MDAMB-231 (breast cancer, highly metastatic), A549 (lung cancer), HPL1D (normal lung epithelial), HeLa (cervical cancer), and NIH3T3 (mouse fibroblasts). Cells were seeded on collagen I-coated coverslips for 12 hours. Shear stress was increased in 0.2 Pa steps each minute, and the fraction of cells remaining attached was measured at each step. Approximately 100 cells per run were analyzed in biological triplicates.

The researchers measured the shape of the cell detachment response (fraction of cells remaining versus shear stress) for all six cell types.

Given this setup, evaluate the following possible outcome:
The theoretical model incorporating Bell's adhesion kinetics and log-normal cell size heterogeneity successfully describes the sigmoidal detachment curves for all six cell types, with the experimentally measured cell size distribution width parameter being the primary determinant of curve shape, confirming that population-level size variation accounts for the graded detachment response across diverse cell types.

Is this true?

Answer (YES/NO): NO